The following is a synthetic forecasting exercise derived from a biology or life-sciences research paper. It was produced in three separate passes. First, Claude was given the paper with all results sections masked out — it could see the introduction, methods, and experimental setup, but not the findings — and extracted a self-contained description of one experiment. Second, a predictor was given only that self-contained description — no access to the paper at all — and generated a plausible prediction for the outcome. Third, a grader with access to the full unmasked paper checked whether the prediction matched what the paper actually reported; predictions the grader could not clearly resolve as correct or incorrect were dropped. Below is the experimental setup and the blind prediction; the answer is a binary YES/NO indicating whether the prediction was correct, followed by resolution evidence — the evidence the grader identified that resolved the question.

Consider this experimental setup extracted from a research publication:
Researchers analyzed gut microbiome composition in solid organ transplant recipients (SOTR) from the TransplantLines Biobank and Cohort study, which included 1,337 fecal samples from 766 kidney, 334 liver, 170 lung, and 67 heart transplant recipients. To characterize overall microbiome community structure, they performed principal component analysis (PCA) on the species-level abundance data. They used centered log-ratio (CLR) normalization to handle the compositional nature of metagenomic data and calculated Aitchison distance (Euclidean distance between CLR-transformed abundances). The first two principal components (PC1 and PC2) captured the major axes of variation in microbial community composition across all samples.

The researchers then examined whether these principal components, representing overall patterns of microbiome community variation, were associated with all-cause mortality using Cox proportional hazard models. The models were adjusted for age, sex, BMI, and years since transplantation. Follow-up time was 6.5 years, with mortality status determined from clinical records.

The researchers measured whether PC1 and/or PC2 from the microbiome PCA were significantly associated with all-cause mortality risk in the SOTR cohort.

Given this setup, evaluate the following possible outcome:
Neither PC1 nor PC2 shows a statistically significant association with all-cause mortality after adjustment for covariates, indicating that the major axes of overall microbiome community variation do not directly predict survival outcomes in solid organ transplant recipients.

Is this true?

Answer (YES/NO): NO